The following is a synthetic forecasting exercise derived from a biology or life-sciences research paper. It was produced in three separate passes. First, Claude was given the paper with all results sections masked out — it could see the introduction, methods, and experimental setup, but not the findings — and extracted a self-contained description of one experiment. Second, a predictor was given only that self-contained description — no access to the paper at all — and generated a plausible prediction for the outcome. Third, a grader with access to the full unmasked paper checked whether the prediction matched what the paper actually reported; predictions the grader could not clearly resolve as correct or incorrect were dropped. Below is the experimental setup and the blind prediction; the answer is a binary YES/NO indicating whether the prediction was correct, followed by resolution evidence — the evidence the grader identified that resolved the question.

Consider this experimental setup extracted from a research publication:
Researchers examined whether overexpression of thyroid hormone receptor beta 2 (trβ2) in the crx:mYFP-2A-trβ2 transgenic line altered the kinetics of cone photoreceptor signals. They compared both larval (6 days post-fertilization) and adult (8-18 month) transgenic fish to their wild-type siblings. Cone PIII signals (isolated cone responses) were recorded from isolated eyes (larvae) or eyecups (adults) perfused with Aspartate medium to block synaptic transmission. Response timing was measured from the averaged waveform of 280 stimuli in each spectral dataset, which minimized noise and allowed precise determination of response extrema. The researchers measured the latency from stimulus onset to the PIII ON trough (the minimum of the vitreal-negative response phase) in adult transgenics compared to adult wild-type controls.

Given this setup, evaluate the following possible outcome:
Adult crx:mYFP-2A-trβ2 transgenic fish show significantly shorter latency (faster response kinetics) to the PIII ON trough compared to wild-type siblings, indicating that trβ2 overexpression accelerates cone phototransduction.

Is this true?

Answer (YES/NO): YES